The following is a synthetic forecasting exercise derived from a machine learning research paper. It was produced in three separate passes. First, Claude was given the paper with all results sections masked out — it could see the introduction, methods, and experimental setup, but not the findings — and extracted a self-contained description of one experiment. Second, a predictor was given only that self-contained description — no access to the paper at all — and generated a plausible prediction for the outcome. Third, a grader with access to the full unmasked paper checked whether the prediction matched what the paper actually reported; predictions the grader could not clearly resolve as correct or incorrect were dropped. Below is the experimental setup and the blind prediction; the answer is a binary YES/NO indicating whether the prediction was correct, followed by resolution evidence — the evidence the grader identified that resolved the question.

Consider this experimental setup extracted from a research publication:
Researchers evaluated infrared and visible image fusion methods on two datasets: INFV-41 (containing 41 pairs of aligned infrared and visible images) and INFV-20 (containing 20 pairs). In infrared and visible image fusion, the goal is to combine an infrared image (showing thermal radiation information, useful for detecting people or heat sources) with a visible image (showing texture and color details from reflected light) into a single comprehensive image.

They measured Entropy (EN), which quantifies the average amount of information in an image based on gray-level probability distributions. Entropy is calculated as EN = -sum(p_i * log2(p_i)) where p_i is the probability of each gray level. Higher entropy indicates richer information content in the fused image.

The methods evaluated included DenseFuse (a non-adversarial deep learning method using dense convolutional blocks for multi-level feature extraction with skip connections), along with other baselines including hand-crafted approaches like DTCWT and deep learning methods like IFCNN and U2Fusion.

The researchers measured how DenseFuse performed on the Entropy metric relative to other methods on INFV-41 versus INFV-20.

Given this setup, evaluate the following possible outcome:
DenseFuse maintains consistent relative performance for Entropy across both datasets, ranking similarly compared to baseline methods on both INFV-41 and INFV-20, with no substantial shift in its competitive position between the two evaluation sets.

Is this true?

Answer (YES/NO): NO